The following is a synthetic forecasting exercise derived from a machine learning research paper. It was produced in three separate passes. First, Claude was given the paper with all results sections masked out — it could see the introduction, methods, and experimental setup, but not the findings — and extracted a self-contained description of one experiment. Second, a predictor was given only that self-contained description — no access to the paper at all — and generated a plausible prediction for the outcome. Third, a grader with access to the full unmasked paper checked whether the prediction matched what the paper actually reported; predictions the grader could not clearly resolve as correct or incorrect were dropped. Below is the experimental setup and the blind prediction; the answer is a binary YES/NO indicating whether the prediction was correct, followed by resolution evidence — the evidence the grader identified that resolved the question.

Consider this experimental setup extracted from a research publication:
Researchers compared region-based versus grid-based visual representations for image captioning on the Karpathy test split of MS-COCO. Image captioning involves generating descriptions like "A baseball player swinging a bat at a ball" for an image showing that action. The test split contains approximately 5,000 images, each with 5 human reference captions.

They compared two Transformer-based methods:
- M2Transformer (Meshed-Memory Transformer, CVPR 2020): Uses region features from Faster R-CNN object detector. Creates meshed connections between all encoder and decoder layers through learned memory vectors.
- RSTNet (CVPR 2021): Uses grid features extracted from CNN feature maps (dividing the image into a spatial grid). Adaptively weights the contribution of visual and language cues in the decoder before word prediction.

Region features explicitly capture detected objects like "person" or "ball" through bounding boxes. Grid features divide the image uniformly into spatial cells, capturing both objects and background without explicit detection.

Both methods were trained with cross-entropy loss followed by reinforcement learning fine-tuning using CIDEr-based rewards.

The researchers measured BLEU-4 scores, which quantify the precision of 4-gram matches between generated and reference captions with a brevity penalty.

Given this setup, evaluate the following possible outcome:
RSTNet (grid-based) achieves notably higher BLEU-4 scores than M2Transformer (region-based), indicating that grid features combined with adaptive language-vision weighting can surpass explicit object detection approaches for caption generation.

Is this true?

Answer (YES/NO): NO